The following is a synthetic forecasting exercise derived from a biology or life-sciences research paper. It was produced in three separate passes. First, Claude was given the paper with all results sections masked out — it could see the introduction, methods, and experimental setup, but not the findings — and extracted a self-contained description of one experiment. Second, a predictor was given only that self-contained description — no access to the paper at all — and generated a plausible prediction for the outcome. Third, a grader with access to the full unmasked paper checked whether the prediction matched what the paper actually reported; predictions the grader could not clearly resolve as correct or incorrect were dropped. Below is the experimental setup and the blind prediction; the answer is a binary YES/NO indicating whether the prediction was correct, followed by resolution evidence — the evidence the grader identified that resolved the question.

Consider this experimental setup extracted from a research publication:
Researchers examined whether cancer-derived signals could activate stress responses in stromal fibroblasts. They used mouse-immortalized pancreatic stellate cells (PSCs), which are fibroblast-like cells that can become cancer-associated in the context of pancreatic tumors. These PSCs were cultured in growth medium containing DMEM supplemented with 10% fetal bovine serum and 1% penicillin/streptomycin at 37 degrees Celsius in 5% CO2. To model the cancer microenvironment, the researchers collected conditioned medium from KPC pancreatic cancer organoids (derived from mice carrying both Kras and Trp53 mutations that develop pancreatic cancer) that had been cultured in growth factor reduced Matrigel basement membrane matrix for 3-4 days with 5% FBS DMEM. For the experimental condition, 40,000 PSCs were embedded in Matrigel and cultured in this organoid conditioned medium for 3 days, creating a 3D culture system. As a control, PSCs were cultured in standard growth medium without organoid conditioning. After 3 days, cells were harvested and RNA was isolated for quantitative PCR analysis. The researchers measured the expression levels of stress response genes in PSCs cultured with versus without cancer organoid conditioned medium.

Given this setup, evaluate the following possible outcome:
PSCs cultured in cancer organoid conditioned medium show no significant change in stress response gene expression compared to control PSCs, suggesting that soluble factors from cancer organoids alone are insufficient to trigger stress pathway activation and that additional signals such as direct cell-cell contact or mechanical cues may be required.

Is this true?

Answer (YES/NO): NO